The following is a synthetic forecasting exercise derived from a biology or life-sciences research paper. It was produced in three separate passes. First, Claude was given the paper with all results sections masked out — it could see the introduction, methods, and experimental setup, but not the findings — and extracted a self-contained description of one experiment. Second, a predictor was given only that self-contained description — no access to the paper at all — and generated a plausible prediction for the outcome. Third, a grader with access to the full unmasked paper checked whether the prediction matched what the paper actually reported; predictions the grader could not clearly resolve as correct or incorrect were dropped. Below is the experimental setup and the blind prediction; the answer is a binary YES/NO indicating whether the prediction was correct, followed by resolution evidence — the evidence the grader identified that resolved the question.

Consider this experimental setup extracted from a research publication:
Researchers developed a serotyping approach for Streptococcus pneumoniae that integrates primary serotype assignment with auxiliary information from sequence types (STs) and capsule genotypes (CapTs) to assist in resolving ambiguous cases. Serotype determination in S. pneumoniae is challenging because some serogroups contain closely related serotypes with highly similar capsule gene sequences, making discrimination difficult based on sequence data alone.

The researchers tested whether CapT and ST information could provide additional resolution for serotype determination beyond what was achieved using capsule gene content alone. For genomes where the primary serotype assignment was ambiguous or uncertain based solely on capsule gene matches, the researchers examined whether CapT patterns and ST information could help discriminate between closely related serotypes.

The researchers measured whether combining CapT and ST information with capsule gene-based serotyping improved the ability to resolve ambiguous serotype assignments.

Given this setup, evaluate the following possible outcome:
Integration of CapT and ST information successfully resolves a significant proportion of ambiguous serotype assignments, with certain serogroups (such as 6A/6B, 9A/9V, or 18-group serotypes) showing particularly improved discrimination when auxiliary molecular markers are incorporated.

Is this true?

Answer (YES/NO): NO